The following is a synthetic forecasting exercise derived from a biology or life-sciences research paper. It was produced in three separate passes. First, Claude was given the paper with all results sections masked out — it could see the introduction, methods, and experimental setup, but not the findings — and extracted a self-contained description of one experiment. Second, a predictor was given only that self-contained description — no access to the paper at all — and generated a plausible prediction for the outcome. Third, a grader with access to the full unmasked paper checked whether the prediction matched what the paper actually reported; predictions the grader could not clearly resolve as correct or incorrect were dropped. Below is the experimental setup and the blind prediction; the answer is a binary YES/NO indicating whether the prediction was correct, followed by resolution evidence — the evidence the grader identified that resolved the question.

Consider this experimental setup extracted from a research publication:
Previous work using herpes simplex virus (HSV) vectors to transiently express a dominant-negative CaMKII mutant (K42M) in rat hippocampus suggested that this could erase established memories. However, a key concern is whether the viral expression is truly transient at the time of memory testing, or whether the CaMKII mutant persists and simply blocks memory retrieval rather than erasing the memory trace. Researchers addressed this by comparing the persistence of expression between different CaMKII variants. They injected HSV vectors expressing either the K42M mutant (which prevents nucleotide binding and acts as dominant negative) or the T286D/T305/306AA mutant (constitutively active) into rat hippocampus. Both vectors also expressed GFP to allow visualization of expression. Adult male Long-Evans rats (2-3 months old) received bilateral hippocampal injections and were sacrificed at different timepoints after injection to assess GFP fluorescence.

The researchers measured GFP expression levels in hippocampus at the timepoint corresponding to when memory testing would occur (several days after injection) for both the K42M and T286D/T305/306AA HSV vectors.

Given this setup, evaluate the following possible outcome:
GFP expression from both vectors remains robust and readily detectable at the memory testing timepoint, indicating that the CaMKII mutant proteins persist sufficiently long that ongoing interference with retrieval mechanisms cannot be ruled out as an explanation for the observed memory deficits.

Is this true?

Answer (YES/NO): NO